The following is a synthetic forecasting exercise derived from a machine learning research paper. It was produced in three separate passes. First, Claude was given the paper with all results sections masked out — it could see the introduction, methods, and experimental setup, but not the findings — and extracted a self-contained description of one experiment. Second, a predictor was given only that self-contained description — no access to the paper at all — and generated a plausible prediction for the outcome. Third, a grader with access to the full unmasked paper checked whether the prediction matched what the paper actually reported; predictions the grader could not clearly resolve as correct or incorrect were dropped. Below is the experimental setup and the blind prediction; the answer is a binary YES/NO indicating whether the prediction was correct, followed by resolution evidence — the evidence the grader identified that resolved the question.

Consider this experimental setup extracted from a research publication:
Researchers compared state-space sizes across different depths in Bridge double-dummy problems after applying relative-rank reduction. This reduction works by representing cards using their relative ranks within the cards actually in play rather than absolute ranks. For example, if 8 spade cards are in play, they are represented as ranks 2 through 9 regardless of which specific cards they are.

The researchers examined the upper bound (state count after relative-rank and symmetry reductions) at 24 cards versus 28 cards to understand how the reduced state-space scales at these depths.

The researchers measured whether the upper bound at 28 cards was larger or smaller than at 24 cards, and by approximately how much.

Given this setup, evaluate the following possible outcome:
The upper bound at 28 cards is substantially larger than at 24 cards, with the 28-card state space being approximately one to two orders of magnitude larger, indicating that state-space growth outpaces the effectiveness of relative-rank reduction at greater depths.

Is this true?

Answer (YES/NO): NO